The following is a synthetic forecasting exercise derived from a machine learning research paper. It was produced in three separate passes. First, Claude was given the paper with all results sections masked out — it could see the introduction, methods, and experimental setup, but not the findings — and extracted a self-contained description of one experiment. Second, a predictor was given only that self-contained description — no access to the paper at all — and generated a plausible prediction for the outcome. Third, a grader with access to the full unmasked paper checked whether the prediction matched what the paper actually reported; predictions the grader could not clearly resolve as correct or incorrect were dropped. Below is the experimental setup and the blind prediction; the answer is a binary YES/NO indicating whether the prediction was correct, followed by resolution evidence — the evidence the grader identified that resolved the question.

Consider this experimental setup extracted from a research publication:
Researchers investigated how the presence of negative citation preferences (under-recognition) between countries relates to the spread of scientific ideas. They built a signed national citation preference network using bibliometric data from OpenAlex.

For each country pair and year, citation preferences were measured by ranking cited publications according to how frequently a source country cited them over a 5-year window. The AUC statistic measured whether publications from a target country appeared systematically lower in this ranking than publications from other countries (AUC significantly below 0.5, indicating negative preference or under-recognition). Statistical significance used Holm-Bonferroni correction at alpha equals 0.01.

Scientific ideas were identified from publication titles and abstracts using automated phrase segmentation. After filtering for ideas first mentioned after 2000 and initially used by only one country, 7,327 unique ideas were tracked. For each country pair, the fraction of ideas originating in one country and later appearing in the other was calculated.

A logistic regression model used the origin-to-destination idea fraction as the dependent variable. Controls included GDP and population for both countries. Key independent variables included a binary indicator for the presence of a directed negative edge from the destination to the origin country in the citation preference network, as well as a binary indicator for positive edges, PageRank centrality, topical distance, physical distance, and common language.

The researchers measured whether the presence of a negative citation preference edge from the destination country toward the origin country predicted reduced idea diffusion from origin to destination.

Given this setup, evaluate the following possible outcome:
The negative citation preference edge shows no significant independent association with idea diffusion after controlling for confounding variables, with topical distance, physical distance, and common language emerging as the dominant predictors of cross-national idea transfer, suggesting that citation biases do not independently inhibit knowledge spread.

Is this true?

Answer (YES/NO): NO